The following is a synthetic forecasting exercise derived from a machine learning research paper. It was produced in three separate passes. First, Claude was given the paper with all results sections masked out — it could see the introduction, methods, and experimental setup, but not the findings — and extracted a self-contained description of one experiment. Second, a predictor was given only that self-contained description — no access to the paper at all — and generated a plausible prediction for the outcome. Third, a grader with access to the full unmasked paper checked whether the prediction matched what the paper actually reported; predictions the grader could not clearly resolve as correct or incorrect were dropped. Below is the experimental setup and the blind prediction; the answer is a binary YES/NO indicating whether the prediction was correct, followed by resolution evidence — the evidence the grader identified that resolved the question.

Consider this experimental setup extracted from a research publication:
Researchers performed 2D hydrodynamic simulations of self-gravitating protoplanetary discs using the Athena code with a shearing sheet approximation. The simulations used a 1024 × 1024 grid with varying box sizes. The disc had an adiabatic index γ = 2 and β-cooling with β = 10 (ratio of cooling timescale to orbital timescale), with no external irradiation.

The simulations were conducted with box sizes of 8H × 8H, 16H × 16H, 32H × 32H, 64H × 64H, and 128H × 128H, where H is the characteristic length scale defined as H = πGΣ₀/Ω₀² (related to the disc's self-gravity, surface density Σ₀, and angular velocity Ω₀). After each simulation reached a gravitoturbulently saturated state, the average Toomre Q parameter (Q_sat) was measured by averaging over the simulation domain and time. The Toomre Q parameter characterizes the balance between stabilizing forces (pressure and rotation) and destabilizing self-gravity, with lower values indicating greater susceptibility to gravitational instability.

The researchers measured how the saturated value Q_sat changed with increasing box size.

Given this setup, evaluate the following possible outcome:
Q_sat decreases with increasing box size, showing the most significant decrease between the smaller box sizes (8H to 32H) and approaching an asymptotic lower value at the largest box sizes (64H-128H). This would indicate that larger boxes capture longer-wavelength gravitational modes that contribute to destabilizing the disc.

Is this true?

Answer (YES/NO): NO